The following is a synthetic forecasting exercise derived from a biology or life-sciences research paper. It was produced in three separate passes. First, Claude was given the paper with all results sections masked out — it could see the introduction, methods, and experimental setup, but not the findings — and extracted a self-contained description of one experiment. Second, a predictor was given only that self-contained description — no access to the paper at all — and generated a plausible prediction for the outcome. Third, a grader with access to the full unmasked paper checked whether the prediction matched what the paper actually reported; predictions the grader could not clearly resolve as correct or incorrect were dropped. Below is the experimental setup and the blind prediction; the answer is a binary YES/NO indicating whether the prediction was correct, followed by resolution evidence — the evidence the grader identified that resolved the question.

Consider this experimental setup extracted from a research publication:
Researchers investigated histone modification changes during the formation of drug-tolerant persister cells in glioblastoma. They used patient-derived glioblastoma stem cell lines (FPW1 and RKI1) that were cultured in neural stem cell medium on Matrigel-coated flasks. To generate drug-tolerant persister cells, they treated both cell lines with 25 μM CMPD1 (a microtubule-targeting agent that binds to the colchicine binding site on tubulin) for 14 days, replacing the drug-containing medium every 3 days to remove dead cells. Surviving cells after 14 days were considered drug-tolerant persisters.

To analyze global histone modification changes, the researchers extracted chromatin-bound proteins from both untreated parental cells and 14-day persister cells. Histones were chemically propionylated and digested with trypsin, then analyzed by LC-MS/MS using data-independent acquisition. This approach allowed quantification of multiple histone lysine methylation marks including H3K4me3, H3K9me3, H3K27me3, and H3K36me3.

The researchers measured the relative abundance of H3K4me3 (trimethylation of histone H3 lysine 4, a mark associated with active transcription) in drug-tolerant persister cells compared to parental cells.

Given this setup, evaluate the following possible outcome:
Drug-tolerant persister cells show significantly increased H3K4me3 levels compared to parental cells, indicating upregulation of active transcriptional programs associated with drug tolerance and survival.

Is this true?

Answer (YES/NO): NO